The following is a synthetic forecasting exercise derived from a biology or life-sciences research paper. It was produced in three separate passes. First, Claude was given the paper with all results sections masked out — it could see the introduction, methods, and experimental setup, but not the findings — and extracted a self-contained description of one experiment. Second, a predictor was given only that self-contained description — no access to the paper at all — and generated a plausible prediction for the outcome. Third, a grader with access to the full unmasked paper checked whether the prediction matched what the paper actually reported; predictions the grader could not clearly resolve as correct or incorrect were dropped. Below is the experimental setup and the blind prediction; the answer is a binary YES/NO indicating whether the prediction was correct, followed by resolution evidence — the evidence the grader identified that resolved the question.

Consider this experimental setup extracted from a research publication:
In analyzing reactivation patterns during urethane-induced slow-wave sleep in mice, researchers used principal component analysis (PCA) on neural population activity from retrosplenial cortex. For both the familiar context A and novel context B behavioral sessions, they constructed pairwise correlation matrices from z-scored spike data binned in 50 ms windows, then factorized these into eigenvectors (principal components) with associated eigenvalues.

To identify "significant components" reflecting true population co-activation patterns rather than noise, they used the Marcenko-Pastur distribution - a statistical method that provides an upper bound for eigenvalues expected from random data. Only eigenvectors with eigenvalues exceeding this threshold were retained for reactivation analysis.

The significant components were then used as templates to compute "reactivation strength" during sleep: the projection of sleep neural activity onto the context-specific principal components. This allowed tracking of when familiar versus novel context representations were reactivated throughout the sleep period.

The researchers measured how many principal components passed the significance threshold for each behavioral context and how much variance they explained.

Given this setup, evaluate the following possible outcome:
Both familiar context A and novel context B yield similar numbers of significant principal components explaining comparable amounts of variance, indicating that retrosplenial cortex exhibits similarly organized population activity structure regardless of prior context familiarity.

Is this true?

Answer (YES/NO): YES